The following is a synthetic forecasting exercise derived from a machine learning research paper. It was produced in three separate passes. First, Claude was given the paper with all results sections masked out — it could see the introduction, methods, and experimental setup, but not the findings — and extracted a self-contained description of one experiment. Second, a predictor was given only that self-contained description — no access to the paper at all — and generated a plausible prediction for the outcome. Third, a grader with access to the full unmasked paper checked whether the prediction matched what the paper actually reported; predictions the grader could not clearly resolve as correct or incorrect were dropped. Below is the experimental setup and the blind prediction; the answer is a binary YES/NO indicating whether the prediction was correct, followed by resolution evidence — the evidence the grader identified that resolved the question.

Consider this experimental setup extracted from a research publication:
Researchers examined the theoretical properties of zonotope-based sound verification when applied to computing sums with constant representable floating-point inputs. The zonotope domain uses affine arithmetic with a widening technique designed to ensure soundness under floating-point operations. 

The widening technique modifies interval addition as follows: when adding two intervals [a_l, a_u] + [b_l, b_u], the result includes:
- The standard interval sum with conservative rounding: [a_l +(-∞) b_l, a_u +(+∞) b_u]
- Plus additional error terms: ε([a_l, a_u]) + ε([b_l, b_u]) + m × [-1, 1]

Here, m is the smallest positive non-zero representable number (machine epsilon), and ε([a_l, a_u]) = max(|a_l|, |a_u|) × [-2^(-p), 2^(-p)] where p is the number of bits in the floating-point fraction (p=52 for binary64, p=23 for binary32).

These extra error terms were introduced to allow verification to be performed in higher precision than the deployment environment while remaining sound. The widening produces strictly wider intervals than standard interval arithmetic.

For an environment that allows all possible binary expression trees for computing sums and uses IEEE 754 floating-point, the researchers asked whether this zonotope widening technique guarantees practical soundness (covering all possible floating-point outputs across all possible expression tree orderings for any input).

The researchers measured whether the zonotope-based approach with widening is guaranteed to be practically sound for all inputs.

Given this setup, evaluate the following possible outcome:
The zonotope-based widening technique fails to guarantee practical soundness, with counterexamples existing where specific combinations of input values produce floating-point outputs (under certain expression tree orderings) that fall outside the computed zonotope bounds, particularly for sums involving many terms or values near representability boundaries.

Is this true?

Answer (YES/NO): YES